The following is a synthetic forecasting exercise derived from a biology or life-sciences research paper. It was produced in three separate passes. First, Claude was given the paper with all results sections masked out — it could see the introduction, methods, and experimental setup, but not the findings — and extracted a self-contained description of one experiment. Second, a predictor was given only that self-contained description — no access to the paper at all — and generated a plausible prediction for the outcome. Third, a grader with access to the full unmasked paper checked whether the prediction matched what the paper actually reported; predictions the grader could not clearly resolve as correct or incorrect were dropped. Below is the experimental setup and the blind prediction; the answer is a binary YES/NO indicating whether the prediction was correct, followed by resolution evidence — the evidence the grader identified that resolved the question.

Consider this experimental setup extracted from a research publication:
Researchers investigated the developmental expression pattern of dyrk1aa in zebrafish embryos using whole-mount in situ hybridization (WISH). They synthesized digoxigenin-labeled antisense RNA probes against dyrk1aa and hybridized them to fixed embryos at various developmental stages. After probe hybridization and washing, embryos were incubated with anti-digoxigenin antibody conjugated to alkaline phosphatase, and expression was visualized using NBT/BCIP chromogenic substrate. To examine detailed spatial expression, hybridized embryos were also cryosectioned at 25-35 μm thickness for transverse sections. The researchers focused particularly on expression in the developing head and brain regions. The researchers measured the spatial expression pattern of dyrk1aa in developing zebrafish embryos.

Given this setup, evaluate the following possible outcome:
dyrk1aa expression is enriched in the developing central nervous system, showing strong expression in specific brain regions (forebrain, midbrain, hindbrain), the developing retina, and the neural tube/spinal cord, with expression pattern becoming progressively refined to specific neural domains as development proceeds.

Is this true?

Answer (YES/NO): YES